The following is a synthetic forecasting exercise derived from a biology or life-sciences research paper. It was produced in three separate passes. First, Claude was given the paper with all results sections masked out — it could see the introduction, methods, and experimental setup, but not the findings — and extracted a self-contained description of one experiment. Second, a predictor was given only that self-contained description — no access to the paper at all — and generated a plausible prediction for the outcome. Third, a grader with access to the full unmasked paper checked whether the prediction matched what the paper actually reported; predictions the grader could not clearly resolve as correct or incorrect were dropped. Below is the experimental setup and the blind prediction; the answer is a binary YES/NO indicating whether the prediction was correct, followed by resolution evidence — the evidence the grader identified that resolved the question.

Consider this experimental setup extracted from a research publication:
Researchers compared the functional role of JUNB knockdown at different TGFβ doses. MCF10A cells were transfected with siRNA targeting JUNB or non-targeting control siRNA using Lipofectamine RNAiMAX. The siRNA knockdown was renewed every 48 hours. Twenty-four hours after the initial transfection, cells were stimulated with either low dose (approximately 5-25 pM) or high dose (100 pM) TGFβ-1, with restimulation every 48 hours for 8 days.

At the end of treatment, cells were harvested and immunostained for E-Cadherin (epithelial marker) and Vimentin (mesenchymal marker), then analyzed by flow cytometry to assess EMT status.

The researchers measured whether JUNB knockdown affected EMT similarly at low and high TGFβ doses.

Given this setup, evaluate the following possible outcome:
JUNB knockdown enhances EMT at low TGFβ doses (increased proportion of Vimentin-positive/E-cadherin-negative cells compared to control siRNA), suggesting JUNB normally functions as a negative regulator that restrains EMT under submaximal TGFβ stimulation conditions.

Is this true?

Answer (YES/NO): NO